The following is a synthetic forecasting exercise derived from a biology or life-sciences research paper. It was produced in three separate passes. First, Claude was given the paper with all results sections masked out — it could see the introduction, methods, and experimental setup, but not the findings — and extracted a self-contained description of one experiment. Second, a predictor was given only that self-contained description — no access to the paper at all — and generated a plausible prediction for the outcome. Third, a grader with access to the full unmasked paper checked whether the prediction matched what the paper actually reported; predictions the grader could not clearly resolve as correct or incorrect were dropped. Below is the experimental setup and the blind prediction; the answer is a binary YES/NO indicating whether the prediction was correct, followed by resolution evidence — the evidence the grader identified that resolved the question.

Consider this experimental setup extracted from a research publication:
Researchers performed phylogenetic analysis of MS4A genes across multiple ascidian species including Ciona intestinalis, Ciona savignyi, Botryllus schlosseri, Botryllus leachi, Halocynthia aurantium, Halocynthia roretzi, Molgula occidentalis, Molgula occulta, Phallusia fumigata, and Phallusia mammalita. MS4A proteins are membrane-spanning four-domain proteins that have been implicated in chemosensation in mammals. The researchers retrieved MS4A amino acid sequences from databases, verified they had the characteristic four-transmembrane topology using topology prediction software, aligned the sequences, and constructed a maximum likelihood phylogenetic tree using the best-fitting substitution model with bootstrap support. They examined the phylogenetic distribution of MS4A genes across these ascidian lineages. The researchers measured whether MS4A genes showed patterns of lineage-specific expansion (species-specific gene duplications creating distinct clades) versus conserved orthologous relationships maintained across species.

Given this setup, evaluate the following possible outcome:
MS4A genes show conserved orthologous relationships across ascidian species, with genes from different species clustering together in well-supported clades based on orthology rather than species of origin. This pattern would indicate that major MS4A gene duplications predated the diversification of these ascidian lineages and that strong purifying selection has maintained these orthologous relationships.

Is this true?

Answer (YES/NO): NO